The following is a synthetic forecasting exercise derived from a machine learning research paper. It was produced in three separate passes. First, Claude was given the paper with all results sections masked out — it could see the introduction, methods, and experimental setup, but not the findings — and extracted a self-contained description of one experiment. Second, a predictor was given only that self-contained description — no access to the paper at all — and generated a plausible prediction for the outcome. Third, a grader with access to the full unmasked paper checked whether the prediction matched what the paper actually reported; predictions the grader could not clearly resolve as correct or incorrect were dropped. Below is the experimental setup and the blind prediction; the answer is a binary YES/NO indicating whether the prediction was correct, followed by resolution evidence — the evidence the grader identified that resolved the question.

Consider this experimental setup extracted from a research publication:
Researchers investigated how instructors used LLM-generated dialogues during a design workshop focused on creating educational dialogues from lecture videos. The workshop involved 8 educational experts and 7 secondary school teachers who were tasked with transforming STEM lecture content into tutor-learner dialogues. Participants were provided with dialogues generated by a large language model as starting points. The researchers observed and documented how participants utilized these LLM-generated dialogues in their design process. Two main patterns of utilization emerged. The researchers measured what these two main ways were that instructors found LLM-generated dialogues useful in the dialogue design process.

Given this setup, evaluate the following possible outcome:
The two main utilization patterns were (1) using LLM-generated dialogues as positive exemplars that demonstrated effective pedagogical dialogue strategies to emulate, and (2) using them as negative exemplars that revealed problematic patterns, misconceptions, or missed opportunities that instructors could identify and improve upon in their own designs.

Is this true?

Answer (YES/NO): NO